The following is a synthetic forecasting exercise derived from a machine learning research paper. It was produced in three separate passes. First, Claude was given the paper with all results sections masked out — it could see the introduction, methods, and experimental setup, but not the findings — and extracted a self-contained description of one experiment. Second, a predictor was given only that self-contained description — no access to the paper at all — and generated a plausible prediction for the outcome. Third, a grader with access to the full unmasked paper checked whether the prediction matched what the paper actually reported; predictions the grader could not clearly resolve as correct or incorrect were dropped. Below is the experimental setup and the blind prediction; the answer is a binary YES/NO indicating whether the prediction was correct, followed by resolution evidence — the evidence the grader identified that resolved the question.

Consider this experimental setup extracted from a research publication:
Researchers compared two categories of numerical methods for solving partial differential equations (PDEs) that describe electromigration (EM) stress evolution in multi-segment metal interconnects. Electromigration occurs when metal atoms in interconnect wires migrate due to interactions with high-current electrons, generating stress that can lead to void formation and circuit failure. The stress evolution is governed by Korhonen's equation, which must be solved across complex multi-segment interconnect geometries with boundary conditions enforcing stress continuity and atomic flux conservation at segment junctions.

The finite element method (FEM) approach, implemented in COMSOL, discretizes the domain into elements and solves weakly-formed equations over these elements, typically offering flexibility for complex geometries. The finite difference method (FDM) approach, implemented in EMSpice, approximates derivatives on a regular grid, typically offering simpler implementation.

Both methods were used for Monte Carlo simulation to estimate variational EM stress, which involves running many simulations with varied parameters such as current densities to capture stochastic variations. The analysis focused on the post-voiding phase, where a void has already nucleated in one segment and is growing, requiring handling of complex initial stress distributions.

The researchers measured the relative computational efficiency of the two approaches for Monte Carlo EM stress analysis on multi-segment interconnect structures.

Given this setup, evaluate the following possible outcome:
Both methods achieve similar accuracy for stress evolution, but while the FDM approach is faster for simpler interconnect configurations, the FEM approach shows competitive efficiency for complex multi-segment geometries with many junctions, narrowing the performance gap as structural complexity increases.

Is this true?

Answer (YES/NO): NO